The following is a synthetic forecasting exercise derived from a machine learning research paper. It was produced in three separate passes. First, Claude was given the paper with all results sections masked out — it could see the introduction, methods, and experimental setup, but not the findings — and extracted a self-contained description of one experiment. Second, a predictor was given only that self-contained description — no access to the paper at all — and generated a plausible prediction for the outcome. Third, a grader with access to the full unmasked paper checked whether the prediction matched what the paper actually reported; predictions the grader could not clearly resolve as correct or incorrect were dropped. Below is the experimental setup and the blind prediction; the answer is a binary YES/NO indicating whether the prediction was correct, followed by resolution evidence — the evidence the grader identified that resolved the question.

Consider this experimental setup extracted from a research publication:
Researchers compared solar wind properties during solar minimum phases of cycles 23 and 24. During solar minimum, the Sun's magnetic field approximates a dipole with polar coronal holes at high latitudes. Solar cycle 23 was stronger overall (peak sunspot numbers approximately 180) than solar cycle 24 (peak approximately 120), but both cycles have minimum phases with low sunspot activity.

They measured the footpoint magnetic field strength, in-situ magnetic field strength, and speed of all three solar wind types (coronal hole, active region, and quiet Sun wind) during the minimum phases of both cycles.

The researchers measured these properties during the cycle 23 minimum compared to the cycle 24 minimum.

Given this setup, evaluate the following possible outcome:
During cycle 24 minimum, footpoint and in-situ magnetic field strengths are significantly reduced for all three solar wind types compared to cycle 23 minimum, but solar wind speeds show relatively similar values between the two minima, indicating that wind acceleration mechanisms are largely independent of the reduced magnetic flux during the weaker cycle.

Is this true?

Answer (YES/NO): NO